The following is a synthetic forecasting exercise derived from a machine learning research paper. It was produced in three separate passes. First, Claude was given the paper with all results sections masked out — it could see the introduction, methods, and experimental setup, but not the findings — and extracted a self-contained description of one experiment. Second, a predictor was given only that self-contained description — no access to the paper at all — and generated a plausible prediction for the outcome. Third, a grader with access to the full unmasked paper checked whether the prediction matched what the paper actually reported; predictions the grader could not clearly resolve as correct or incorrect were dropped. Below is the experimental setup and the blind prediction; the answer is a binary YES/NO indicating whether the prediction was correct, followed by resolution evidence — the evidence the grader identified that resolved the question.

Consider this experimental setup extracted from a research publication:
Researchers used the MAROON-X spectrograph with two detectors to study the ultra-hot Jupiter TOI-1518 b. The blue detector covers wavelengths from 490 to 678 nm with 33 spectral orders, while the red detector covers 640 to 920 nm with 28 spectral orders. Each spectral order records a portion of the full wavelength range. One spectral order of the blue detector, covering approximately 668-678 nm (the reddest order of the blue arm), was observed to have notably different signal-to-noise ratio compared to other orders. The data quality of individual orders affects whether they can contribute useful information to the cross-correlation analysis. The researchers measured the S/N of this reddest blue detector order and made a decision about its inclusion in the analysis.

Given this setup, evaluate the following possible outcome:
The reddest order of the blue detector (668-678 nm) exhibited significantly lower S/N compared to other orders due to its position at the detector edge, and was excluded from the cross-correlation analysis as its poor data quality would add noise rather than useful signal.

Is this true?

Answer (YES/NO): YES